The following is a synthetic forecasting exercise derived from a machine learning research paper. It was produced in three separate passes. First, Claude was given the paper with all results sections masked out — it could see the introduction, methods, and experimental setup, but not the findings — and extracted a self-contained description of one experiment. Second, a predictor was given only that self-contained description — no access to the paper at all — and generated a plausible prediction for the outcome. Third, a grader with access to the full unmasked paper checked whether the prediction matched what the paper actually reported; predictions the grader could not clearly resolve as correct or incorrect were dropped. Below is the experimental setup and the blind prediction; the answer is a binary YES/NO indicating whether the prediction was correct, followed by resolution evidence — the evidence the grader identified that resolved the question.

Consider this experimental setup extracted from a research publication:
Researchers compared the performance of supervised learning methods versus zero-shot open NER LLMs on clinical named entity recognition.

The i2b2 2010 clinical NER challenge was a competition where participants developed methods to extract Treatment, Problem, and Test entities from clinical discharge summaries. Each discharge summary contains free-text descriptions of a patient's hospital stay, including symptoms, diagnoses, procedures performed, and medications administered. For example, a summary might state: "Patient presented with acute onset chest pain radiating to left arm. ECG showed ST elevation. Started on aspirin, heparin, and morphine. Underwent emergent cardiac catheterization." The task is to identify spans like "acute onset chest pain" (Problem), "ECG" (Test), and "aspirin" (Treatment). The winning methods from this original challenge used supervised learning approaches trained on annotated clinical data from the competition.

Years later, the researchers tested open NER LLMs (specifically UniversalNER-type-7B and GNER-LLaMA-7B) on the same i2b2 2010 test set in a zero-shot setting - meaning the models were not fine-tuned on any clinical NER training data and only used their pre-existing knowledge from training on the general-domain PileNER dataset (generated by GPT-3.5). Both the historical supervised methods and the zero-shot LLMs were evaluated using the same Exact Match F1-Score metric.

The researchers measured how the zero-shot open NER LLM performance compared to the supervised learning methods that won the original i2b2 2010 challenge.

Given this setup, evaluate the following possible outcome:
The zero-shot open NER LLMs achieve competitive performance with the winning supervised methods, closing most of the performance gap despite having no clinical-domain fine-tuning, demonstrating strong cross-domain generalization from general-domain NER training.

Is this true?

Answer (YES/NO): NO